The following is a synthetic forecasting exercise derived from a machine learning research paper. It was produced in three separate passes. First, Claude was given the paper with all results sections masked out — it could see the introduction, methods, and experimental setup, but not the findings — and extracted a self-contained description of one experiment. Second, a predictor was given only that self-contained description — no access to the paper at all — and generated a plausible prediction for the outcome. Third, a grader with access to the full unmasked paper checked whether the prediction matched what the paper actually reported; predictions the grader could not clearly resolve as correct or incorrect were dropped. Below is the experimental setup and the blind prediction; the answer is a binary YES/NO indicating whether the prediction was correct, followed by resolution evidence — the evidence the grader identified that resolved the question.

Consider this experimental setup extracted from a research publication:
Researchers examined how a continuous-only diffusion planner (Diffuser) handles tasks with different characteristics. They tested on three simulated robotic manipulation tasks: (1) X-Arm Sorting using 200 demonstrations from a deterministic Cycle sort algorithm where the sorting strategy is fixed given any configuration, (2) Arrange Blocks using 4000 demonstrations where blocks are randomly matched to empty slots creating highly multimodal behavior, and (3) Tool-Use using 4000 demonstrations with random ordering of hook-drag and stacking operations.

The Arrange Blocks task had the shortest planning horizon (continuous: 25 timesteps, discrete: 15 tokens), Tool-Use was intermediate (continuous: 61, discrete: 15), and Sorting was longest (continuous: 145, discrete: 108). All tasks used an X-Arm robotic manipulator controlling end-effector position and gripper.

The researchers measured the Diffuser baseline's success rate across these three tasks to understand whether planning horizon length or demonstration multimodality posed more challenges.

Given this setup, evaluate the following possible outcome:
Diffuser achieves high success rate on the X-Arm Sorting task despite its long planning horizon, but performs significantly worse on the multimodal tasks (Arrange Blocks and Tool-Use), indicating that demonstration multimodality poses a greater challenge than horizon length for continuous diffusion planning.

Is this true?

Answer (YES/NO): NO